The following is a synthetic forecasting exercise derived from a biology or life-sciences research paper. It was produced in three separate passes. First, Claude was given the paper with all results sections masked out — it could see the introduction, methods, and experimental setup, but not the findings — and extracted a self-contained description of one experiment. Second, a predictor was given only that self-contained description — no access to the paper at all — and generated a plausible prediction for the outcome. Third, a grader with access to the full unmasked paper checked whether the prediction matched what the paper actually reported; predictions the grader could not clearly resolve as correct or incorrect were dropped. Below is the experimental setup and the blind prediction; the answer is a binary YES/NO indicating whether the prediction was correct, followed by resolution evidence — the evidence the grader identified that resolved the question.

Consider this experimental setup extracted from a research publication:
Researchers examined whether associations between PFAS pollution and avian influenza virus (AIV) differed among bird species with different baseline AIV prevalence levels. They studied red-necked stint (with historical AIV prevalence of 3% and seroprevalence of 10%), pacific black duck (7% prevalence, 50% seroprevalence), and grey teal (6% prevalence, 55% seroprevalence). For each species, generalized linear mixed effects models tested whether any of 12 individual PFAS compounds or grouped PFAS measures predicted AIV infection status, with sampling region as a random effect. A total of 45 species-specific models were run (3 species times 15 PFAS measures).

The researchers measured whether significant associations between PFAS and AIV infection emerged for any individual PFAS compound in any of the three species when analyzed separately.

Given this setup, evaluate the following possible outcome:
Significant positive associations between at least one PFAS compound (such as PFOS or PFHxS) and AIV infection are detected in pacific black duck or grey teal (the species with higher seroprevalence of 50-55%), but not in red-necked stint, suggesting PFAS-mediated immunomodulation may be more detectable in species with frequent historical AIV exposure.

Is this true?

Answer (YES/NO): NO